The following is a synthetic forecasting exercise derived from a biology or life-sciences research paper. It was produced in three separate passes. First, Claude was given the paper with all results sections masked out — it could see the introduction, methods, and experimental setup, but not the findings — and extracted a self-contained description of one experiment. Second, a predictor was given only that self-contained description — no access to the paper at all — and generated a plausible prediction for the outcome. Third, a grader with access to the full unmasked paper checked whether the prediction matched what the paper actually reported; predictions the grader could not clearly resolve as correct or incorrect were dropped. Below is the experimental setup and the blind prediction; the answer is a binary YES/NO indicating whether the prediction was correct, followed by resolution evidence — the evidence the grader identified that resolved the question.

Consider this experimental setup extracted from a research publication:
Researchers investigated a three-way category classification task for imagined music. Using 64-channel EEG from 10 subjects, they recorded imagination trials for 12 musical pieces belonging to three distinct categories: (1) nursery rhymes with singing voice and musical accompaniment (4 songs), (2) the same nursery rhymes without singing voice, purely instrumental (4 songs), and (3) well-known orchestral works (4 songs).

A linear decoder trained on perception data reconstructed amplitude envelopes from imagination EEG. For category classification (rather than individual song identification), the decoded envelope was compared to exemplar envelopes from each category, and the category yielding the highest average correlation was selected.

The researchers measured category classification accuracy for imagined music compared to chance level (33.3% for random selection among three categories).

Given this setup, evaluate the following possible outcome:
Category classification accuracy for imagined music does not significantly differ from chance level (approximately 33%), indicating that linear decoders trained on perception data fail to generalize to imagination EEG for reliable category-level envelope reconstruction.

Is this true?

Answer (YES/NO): NO